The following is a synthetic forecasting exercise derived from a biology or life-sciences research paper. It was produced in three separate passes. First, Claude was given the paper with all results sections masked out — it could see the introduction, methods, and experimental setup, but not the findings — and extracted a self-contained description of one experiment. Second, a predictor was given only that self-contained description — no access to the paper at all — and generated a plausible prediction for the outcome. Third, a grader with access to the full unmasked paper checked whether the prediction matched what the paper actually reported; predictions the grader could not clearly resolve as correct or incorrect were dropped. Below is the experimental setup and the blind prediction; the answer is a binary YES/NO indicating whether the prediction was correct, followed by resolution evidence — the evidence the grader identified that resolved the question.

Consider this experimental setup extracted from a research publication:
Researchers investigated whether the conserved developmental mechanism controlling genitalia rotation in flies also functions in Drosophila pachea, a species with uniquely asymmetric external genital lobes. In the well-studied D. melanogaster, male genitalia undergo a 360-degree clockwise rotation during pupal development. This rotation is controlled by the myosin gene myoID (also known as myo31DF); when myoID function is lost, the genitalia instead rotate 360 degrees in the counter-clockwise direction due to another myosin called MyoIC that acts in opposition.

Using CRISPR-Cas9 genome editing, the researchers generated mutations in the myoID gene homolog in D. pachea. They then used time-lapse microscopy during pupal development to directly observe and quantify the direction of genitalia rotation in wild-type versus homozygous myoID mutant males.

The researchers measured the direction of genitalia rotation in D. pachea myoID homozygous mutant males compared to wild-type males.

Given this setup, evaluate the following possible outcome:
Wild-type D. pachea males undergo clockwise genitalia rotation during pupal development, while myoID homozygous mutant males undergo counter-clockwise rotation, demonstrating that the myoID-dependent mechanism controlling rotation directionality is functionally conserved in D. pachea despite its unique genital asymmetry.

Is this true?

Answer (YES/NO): YES